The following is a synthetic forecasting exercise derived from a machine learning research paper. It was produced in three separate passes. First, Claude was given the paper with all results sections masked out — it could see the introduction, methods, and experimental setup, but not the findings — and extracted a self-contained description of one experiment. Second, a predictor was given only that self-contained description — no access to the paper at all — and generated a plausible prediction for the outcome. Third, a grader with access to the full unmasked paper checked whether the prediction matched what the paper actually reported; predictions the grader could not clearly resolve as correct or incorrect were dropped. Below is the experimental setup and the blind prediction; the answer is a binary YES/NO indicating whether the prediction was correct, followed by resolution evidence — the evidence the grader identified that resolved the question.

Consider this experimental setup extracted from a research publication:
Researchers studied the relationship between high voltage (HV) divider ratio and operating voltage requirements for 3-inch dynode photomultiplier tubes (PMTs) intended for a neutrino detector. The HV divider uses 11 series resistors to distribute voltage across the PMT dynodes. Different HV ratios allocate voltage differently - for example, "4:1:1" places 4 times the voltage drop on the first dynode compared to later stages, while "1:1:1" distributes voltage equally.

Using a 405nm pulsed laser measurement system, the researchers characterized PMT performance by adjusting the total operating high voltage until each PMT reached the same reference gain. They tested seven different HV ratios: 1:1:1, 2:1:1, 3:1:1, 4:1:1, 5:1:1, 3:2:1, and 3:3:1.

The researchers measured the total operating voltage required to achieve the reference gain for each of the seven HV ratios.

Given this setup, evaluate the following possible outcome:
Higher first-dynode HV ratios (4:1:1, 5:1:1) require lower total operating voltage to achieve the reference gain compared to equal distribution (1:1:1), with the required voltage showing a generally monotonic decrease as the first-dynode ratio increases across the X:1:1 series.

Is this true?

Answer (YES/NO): NO